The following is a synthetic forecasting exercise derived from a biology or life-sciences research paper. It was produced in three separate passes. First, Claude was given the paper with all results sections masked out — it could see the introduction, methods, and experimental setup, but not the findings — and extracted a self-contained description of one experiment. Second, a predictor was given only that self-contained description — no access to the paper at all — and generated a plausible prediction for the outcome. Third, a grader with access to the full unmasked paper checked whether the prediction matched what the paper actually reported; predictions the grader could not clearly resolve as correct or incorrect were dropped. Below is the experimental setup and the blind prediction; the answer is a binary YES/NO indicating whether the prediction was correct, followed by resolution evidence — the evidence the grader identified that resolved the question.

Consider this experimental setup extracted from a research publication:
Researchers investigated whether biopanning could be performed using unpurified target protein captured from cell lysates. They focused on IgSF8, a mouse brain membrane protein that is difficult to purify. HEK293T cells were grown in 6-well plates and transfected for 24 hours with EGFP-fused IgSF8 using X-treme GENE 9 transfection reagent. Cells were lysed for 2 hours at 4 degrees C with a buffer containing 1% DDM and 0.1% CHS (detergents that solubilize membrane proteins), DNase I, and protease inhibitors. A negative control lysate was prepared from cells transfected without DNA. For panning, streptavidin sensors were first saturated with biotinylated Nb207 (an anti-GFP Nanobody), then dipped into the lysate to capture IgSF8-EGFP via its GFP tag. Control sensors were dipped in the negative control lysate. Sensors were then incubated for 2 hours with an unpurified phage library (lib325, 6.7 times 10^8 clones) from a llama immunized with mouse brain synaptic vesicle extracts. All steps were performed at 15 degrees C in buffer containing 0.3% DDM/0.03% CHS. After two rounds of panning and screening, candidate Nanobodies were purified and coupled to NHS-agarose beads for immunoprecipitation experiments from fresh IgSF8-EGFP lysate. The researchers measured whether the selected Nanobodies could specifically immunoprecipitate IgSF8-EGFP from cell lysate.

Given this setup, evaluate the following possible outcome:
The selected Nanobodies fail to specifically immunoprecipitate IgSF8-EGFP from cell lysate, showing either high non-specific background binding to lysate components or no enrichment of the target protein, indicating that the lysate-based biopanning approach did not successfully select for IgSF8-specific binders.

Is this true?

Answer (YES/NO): NO